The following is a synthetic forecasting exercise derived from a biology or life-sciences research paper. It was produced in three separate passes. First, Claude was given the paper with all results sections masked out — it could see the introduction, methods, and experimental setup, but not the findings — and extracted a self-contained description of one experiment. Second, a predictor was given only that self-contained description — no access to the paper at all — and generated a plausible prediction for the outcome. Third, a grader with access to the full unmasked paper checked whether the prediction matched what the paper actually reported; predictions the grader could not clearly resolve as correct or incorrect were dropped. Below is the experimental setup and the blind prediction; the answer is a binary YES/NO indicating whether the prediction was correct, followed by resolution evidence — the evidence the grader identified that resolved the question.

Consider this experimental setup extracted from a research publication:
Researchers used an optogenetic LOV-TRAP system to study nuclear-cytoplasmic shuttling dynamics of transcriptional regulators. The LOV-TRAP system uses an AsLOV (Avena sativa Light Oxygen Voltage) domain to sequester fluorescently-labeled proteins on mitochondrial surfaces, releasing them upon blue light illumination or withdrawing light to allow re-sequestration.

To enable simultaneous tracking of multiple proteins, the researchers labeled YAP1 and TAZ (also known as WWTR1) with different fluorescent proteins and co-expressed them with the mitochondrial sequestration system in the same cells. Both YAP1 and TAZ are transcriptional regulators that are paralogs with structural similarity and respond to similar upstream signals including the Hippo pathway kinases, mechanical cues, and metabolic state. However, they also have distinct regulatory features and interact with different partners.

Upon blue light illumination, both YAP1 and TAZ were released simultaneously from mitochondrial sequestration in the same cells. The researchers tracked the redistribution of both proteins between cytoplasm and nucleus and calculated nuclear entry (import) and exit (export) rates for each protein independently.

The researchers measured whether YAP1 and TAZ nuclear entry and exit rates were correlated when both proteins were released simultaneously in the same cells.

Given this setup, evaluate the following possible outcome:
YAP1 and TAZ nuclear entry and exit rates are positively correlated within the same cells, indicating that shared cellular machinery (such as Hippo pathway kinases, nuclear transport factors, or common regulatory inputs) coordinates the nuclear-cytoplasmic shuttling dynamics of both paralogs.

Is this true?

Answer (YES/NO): YES